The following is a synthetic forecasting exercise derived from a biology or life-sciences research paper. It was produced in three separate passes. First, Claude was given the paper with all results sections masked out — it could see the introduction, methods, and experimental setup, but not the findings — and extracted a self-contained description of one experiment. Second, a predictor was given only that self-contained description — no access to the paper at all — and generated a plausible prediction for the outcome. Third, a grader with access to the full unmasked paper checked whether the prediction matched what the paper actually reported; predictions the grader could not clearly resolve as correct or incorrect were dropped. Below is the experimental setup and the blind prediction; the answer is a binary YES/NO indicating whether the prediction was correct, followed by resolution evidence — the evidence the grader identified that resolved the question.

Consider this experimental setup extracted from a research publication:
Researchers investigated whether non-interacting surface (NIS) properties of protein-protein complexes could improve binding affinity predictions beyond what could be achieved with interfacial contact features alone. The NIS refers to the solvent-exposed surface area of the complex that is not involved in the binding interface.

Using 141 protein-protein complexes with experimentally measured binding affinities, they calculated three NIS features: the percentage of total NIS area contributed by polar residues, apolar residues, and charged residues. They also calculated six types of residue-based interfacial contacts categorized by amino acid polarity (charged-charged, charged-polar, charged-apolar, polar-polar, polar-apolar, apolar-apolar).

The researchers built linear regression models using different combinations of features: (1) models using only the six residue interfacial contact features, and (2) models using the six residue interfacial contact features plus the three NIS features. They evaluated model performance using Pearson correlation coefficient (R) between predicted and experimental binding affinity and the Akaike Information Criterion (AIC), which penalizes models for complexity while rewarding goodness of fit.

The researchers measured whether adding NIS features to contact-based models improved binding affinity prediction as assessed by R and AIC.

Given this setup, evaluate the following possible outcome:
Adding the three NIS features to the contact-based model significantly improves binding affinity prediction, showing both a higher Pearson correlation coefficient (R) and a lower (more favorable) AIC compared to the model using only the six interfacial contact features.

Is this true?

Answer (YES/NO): NO